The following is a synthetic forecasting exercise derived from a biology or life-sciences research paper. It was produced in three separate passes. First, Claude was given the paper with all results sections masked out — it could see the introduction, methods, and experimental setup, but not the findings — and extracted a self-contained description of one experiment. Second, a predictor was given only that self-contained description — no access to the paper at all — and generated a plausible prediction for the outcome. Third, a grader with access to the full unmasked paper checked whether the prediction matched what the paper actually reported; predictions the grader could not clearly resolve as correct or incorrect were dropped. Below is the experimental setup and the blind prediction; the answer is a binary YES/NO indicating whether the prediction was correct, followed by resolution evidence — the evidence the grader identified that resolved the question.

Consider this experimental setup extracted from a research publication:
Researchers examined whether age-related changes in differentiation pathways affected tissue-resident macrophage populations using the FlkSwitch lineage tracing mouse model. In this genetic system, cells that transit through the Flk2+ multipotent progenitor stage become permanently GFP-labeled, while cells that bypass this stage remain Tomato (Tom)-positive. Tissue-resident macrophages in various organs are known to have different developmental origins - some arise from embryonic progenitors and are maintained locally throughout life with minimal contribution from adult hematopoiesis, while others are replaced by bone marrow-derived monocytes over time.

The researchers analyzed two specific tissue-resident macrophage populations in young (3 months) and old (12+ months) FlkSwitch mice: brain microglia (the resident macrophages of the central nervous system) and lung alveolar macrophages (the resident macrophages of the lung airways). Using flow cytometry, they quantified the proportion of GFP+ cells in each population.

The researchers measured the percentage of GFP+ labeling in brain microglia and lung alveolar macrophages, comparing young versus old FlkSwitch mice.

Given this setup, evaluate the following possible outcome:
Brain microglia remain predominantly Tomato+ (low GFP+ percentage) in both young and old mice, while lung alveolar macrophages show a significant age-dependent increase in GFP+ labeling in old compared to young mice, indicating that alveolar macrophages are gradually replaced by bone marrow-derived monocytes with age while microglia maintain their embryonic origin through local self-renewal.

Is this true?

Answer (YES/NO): NO